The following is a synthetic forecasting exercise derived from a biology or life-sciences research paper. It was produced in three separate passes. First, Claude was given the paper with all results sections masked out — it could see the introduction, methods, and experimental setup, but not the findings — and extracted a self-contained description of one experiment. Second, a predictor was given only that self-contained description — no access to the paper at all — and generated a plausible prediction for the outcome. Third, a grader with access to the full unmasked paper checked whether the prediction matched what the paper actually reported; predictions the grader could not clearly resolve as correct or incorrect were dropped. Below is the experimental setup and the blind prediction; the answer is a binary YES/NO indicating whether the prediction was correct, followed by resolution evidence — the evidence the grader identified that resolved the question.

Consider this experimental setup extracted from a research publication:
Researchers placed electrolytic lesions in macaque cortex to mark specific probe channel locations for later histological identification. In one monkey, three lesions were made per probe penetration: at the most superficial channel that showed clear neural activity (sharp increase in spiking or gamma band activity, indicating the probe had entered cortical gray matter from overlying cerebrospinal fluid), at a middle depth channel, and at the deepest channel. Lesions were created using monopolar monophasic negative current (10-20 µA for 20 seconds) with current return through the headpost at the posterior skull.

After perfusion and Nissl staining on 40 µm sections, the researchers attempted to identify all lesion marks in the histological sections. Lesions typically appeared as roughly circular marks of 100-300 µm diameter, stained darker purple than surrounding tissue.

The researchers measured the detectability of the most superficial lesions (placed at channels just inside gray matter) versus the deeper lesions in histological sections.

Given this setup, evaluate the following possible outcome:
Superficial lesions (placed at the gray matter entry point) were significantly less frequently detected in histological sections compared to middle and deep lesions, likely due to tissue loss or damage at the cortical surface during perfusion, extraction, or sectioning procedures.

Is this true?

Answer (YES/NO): NO